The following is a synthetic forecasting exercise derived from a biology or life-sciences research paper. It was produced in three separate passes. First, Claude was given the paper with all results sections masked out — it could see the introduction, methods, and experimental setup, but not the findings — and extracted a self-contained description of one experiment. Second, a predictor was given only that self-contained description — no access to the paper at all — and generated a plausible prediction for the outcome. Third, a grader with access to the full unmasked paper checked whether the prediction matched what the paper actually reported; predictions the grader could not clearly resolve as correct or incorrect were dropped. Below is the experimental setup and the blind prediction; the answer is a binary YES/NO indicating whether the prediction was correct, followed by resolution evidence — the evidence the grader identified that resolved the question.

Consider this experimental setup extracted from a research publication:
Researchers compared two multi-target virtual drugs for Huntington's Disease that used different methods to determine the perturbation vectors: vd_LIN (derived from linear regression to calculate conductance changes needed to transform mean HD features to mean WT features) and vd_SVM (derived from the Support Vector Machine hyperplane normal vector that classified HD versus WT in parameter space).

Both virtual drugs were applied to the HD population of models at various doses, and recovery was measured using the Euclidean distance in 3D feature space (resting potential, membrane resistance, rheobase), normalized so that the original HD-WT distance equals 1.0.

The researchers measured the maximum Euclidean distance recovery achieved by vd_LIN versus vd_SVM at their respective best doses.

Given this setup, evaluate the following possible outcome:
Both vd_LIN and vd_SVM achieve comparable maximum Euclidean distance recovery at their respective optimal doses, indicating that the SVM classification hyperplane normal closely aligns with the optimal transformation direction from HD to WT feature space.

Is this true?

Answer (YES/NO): NO